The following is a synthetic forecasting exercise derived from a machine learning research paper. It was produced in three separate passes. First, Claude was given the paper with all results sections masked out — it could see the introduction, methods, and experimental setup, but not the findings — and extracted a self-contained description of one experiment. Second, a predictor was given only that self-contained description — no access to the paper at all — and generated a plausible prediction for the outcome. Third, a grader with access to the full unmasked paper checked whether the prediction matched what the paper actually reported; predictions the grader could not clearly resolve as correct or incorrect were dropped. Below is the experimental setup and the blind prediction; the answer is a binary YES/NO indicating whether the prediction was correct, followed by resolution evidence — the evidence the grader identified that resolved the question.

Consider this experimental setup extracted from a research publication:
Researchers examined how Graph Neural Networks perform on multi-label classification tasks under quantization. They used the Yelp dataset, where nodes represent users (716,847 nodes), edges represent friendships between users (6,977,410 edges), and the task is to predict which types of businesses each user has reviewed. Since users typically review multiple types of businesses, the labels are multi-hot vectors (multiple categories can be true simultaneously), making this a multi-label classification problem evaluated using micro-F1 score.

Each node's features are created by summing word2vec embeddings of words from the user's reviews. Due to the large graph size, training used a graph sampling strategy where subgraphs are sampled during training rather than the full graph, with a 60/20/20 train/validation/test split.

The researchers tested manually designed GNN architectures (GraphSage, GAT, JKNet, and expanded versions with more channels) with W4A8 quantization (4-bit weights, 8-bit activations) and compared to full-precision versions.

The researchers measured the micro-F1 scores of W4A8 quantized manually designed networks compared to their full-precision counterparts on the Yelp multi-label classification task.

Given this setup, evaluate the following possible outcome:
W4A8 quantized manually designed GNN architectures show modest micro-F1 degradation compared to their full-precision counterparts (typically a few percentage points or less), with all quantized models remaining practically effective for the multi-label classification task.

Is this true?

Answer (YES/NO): NO